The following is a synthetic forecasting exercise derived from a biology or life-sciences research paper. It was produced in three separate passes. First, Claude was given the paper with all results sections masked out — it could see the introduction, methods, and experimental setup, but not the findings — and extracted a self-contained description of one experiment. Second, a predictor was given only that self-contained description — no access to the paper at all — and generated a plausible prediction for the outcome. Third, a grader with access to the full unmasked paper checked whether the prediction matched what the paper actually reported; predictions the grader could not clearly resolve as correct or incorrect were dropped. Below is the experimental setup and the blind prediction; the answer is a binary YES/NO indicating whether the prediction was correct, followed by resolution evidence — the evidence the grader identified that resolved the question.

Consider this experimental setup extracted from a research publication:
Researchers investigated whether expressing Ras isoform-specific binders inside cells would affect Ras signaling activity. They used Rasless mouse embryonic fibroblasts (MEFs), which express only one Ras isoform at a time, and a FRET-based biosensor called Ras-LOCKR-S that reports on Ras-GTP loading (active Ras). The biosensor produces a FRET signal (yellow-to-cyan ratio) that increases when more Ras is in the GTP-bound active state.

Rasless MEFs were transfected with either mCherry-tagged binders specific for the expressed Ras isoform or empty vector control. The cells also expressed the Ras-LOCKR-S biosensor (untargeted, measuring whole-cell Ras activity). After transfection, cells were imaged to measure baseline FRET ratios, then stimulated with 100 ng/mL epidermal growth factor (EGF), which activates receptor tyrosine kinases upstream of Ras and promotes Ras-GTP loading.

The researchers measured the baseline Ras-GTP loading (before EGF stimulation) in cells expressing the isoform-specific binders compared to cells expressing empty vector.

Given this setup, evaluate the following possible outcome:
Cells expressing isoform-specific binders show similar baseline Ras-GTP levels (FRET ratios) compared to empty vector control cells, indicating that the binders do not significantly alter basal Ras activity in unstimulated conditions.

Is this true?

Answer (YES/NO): NO